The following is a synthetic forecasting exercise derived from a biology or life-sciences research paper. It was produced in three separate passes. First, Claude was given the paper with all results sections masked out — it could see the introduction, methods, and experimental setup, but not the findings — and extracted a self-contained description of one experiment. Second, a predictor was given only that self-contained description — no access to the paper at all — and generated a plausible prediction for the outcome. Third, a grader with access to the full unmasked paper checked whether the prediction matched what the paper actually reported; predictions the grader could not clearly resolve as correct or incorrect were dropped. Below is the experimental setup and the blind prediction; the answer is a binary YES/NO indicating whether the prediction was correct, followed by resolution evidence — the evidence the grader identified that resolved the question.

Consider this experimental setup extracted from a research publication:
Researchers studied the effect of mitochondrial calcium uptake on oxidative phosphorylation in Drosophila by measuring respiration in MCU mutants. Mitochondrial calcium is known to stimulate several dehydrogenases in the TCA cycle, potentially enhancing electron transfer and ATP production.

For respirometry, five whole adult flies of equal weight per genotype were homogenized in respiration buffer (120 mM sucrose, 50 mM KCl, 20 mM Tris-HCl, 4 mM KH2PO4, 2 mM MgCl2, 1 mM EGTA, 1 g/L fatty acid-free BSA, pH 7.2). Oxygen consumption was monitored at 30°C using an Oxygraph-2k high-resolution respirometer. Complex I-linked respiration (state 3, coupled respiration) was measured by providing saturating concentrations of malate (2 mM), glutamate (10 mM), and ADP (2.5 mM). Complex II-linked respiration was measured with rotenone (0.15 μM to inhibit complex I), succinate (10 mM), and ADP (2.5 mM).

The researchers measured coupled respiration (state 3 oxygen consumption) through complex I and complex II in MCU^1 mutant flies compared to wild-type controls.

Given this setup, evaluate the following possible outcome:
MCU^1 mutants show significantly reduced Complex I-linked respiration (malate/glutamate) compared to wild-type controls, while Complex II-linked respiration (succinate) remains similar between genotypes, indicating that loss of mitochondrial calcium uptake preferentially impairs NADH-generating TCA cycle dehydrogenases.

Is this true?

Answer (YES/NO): NO